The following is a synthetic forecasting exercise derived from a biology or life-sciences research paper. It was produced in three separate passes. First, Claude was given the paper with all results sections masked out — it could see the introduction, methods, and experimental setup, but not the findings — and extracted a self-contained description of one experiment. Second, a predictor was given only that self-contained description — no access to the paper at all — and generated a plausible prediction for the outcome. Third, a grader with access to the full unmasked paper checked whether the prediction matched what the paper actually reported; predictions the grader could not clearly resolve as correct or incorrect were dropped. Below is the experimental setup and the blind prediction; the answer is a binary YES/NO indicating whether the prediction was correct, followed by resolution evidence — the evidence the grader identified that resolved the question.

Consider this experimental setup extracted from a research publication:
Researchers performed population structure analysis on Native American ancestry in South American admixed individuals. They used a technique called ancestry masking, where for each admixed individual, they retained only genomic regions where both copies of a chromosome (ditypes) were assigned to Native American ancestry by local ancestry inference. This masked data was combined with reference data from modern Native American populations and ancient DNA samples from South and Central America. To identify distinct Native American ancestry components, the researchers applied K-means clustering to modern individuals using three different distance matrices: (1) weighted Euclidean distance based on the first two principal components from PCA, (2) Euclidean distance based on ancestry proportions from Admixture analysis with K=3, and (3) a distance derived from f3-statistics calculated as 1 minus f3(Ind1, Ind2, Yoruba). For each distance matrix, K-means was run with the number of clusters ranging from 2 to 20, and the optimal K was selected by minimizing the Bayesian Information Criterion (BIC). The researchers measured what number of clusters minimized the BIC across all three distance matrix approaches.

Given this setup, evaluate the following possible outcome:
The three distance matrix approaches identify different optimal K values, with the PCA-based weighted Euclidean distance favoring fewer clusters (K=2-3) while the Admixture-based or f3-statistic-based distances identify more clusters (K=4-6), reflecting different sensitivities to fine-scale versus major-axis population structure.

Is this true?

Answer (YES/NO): NO